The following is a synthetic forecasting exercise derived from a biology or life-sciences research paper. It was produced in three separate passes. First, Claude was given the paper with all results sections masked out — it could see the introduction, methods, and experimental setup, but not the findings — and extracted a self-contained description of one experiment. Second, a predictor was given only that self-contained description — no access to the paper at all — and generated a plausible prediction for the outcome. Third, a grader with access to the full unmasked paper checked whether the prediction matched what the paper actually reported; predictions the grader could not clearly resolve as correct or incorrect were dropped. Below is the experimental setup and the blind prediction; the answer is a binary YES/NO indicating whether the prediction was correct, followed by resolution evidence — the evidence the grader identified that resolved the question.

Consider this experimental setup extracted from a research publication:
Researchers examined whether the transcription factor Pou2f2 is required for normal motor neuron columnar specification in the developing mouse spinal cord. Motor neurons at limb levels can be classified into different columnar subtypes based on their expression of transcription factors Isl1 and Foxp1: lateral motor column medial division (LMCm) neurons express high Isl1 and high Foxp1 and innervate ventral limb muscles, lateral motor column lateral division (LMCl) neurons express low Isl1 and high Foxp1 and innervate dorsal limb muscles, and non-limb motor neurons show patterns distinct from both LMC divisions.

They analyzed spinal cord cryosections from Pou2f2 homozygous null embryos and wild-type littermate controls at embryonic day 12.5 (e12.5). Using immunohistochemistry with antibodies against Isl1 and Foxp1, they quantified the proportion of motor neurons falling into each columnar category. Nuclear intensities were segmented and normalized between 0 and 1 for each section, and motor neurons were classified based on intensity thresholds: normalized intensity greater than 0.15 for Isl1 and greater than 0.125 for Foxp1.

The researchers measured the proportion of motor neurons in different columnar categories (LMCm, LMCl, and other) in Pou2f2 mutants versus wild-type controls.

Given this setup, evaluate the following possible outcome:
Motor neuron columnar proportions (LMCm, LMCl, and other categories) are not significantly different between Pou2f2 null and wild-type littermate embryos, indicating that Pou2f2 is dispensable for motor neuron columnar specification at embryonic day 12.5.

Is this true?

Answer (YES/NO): NO